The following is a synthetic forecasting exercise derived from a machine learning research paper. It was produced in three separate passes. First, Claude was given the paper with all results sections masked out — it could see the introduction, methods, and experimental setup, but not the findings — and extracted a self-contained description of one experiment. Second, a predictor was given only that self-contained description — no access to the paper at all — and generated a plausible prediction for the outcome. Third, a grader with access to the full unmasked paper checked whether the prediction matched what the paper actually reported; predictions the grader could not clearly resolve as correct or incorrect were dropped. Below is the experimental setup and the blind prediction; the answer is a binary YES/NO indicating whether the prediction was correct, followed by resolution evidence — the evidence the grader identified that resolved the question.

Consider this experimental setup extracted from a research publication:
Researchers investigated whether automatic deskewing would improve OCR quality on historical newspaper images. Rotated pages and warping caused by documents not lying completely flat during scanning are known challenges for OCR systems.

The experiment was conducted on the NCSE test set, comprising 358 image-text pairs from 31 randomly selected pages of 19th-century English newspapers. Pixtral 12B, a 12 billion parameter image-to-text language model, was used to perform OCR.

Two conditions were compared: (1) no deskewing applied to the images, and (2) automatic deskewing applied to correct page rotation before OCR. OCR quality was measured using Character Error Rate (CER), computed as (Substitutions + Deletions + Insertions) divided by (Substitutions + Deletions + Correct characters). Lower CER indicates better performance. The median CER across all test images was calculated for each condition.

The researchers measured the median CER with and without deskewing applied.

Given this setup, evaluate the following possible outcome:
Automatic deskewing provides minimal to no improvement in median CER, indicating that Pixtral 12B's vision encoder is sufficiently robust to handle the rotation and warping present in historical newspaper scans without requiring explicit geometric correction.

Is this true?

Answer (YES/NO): YES